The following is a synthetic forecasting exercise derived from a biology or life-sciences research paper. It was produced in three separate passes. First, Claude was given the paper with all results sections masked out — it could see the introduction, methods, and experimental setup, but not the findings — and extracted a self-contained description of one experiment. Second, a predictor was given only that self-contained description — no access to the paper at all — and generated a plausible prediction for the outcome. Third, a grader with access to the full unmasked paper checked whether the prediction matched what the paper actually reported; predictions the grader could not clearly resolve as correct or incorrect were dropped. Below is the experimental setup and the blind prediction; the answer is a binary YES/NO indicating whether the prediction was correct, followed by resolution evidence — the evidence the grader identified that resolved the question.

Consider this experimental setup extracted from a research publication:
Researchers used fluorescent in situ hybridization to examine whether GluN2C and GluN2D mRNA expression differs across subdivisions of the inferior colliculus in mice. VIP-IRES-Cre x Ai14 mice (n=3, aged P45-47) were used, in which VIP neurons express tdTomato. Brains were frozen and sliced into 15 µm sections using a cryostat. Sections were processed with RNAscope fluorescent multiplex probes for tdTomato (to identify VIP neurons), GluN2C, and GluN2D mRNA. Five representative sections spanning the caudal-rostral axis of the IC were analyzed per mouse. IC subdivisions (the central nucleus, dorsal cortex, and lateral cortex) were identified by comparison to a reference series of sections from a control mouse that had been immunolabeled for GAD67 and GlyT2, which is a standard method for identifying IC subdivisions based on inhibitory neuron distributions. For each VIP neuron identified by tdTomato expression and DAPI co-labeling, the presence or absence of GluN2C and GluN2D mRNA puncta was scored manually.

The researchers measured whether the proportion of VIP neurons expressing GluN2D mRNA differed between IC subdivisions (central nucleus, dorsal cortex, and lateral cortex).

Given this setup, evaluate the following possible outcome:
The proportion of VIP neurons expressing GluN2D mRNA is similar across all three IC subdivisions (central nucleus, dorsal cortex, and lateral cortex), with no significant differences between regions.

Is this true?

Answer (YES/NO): YES